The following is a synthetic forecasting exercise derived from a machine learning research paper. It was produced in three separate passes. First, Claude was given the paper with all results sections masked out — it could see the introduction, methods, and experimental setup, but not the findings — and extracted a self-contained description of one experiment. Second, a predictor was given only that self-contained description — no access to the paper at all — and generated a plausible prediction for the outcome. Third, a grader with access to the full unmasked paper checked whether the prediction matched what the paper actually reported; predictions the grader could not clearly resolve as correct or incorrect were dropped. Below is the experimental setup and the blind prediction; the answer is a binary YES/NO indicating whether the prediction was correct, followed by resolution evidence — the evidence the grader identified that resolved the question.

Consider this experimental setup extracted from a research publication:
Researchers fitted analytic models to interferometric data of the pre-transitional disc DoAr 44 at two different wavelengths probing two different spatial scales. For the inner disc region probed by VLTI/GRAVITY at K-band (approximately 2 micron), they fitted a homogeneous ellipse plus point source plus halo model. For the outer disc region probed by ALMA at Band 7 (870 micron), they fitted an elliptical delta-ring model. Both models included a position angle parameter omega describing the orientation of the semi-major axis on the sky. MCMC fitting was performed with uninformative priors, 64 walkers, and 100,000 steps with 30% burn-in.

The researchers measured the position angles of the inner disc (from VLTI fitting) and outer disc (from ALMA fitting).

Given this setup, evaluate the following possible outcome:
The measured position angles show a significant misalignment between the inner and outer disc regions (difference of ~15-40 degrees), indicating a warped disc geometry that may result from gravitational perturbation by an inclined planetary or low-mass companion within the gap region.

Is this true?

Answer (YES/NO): NO